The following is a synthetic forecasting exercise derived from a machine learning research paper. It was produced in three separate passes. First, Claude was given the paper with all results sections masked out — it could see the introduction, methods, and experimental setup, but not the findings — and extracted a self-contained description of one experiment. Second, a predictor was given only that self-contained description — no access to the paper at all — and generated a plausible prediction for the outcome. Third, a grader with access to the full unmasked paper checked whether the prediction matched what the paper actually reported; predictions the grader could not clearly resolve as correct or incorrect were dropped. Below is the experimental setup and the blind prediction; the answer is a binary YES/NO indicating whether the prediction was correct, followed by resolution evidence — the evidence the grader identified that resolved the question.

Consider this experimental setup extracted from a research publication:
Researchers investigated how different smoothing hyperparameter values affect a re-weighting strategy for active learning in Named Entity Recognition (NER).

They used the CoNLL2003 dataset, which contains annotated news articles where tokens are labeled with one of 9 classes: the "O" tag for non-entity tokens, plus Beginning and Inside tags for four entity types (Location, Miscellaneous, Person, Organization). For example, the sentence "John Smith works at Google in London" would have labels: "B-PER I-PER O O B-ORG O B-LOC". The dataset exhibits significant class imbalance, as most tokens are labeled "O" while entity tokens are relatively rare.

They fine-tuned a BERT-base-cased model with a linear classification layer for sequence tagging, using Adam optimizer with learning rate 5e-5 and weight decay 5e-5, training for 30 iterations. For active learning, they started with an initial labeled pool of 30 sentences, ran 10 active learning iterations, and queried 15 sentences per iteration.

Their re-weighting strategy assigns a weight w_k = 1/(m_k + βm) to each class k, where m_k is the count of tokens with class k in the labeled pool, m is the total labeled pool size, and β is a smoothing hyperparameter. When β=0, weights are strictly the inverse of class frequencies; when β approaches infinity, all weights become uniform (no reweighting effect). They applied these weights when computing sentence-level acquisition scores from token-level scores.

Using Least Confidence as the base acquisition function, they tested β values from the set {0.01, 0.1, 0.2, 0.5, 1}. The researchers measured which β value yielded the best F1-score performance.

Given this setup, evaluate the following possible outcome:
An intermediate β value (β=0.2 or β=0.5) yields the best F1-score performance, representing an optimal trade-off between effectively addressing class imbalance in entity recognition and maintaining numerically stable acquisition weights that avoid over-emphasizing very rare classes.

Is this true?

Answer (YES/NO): NO